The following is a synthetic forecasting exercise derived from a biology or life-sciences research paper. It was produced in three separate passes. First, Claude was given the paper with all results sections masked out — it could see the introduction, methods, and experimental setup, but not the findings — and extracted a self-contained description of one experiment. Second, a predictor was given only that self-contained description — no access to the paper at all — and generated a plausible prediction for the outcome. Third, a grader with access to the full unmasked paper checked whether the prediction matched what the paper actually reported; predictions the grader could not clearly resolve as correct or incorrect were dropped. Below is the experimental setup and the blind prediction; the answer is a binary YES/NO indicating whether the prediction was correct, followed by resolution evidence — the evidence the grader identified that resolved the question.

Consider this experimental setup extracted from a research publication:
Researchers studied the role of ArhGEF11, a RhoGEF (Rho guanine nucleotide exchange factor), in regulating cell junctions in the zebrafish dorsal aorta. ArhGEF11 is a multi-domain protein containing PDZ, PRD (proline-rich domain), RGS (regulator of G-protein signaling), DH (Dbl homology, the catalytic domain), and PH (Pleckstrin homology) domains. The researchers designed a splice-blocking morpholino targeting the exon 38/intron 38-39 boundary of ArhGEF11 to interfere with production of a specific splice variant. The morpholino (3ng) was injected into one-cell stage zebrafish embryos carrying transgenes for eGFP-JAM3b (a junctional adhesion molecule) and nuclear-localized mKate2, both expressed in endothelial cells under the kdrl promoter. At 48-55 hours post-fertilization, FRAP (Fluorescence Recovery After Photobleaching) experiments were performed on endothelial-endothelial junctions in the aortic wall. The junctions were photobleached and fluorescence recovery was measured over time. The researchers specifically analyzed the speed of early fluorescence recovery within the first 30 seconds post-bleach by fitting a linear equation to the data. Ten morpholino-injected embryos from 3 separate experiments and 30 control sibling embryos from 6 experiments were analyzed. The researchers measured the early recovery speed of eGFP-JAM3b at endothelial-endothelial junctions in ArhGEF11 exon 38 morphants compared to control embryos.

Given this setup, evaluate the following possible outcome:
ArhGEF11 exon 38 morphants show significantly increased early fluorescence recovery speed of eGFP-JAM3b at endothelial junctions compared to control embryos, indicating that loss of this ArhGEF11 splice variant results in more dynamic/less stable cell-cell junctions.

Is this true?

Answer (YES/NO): YES